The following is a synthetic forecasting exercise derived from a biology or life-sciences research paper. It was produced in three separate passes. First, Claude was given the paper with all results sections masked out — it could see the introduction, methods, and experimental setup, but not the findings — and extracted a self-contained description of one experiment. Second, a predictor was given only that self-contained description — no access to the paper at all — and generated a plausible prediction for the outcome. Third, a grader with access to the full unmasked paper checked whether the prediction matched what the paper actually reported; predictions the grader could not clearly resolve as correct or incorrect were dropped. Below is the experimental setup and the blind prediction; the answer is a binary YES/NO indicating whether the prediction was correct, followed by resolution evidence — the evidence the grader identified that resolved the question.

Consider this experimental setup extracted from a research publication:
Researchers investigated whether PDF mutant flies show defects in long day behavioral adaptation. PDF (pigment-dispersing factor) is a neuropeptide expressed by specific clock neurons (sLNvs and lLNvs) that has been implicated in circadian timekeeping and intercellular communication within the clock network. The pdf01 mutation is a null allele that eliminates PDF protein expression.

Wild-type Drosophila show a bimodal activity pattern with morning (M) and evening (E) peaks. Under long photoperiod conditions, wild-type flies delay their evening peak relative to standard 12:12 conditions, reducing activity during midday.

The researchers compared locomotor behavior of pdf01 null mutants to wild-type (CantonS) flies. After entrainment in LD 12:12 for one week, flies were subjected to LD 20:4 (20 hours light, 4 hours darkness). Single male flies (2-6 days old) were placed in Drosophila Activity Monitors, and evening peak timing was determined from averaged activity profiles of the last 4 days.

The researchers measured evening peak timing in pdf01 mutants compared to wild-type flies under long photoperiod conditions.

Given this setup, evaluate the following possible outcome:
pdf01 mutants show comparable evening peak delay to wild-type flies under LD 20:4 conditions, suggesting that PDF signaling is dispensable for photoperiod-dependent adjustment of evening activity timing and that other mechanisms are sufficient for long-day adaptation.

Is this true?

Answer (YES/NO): NO